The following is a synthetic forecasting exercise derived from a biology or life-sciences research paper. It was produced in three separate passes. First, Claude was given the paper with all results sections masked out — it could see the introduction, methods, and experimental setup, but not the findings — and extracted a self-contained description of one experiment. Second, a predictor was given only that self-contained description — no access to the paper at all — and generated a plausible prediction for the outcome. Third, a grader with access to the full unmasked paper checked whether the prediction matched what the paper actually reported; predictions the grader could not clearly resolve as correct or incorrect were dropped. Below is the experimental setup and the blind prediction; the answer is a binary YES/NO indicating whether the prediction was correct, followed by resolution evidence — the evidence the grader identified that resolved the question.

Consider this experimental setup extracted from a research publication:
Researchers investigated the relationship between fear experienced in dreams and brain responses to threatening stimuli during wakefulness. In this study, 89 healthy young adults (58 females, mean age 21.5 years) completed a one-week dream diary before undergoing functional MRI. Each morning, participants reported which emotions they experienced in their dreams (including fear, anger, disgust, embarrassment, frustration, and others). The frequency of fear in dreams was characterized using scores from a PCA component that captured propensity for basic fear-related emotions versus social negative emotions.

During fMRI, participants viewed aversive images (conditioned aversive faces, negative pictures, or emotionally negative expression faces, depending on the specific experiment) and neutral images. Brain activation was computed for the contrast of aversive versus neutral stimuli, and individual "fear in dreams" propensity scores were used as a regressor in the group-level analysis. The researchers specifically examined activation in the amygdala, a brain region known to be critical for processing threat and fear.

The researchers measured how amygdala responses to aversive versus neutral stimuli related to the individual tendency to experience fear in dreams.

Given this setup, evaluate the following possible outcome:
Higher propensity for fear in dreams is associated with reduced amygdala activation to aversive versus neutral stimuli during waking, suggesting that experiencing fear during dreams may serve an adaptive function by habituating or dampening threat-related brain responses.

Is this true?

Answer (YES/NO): YES